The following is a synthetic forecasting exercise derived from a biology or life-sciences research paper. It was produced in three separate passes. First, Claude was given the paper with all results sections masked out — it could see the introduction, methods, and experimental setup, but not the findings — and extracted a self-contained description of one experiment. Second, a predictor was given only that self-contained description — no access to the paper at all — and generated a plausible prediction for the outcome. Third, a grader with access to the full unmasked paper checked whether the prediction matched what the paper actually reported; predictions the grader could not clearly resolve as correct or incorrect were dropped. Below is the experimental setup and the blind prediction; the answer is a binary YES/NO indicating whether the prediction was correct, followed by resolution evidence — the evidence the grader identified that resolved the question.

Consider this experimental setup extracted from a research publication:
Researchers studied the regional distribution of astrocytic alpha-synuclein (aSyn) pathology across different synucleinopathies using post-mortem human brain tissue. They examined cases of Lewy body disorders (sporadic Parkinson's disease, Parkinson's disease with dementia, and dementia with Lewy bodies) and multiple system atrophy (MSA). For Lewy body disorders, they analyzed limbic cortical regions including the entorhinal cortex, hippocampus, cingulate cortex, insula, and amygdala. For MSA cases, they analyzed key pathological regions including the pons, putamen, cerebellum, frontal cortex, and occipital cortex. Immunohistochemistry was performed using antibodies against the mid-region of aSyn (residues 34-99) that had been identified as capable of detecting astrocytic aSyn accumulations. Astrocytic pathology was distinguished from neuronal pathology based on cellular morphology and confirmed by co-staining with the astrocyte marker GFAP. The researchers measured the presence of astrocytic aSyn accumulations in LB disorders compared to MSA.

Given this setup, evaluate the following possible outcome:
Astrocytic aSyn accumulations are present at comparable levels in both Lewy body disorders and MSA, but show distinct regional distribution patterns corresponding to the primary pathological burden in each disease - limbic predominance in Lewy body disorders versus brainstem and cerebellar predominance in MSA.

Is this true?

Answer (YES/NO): NO